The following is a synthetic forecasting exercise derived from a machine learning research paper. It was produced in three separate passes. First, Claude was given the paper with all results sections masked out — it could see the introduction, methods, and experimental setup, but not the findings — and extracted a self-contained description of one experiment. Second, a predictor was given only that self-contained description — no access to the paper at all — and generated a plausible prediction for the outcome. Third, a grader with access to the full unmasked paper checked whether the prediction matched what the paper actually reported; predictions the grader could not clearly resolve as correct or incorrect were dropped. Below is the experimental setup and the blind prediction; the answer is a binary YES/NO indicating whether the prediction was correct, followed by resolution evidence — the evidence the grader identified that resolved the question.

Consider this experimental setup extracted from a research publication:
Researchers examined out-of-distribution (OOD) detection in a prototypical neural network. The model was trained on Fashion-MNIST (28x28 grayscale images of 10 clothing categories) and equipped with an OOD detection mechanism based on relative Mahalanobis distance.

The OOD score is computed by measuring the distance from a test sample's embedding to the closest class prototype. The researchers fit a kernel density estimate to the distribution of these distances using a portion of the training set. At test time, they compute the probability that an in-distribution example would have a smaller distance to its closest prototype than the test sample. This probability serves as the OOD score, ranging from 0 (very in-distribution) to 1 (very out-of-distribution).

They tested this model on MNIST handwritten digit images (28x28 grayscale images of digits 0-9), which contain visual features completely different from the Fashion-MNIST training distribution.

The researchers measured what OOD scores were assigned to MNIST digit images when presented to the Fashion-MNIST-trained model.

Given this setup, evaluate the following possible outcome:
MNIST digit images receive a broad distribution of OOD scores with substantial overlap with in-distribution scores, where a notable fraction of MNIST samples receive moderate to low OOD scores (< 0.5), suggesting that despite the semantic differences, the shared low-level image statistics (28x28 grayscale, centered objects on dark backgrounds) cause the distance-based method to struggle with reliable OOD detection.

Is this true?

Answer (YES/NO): NO